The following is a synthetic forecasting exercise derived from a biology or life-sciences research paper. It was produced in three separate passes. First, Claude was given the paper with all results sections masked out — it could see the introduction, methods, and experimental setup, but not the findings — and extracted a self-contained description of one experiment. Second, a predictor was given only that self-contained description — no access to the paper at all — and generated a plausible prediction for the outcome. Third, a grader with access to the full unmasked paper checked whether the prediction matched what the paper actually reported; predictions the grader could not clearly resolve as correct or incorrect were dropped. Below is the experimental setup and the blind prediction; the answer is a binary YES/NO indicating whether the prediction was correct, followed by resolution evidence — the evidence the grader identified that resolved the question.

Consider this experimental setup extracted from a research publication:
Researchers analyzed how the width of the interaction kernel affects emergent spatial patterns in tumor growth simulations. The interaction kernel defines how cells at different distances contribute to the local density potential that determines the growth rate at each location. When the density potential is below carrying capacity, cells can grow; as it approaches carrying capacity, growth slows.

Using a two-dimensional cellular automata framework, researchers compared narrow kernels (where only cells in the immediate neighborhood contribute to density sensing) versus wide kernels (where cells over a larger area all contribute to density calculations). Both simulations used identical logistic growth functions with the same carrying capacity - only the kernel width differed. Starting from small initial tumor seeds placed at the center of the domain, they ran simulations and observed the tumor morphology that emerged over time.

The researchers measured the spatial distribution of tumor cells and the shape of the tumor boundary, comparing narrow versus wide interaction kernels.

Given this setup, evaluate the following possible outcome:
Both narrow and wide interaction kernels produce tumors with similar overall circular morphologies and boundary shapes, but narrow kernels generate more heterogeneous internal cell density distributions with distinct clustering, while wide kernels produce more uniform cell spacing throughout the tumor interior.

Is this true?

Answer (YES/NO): NO